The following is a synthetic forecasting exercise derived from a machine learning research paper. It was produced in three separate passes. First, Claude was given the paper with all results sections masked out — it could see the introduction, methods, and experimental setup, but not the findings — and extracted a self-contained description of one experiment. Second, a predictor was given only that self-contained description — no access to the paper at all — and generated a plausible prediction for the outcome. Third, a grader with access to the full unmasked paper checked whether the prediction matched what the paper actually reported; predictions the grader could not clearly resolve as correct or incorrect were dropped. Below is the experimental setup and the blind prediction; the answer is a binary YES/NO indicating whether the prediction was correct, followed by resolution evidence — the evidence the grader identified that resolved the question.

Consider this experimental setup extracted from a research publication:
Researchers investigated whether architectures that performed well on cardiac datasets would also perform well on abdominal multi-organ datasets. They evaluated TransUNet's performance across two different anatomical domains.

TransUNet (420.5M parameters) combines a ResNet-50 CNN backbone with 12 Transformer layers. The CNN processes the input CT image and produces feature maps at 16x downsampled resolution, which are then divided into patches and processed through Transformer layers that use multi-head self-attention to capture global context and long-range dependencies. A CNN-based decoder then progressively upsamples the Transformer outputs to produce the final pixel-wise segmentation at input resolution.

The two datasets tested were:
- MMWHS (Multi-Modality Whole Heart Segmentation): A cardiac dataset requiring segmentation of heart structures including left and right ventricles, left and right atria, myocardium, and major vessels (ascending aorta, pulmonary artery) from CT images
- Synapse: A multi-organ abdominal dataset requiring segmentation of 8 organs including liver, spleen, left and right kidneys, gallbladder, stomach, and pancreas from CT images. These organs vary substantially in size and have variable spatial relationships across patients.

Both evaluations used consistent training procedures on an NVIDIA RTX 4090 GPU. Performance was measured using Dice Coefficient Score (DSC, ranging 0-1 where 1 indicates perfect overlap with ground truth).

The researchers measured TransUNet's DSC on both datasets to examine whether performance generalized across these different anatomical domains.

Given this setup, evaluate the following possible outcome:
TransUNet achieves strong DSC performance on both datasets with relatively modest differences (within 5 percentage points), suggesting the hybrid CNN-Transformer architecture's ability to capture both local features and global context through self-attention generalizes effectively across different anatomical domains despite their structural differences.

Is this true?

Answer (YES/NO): NO